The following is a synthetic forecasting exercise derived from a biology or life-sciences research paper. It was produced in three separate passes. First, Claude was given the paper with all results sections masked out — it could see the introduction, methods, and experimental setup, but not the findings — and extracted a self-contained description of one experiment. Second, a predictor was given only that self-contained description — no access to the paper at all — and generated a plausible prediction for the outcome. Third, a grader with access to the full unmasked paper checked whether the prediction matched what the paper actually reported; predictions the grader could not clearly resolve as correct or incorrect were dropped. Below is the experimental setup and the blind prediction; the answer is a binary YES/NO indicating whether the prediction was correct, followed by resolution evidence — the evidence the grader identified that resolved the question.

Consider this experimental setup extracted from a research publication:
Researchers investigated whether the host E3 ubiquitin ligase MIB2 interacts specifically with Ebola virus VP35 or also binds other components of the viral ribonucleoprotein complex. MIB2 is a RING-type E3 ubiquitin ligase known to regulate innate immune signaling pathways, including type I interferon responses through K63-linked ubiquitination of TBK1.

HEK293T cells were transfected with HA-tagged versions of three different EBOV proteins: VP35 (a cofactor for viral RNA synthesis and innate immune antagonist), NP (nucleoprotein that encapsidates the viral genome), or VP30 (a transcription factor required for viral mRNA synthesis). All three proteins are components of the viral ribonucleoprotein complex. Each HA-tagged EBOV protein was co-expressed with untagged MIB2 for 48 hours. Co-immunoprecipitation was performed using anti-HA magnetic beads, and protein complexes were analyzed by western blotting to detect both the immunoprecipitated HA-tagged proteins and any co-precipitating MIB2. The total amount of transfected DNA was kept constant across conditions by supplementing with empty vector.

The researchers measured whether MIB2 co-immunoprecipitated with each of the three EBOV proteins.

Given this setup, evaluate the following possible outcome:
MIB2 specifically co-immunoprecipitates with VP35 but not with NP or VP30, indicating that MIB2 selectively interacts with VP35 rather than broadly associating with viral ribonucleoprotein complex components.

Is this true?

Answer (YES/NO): YES